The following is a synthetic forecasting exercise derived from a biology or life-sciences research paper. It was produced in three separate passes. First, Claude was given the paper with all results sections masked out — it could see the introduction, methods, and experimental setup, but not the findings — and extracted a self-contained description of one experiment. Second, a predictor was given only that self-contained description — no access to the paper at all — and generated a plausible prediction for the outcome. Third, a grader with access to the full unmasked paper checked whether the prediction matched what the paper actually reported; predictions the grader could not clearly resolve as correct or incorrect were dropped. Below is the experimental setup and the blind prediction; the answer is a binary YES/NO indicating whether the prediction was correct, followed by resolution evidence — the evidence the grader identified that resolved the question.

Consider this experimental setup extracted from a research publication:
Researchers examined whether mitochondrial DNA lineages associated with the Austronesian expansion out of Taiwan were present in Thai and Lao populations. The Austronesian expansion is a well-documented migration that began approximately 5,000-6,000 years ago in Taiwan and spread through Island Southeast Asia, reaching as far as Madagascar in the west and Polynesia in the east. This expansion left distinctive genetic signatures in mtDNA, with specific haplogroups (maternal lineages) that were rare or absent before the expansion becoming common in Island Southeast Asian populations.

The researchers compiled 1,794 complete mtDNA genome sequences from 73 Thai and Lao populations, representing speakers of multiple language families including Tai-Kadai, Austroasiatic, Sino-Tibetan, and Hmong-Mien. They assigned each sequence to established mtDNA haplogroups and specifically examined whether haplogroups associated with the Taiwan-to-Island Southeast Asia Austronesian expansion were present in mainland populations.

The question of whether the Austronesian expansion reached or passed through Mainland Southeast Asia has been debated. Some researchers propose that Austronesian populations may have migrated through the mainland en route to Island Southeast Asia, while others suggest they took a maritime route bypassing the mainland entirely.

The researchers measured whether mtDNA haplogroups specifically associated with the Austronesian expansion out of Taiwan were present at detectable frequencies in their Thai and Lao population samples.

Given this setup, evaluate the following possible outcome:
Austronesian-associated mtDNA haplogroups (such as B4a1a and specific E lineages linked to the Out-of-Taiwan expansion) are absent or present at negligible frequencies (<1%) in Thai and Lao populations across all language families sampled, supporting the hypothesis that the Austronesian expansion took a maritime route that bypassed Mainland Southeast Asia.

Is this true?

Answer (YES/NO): YES